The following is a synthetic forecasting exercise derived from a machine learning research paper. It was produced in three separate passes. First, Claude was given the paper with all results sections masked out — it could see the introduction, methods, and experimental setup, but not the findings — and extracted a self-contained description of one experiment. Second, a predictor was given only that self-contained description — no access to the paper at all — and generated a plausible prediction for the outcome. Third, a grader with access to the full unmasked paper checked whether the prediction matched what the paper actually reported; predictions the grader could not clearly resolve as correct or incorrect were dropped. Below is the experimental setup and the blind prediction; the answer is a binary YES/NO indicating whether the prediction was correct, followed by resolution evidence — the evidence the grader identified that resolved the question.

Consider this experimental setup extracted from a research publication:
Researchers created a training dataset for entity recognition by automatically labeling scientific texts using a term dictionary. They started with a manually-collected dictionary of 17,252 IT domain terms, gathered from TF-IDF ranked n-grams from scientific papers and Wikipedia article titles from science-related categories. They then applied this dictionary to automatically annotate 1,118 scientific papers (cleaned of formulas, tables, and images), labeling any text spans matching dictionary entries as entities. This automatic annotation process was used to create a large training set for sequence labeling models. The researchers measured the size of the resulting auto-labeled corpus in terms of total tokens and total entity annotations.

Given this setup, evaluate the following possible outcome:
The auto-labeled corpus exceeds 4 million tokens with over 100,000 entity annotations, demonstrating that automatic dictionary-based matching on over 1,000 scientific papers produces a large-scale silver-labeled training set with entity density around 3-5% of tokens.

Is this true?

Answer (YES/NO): NO